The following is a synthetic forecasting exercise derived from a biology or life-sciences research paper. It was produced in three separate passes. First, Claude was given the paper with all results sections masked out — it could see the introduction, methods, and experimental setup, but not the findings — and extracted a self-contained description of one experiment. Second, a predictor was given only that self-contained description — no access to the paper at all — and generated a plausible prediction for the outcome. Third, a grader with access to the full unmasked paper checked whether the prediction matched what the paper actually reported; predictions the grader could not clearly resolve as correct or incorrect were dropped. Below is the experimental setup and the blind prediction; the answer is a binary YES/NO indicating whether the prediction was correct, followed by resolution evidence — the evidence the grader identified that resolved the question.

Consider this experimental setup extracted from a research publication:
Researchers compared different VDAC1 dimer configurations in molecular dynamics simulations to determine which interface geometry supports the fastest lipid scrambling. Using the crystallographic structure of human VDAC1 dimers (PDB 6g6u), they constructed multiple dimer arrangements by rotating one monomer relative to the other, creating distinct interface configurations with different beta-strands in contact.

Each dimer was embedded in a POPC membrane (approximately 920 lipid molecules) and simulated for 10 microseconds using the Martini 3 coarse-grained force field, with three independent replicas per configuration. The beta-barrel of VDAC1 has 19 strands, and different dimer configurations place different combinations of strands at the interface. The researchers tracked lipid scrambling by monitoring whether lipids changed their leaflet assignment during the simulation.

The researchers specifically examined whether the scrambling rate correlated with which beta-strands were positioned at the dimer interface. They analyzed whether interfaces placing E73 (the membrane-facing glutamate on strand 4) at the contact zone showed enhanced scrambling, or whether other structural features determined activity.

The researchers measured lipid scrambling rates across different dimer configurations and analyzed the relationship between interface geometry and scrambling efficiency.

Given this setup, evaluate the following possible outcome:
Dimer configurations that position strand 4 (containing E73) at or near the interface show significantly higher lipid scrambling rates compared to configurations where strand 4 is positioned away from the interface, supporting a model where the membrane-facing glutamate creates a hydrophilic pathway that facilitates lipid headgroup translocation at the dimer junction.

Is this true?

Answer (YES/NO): NO